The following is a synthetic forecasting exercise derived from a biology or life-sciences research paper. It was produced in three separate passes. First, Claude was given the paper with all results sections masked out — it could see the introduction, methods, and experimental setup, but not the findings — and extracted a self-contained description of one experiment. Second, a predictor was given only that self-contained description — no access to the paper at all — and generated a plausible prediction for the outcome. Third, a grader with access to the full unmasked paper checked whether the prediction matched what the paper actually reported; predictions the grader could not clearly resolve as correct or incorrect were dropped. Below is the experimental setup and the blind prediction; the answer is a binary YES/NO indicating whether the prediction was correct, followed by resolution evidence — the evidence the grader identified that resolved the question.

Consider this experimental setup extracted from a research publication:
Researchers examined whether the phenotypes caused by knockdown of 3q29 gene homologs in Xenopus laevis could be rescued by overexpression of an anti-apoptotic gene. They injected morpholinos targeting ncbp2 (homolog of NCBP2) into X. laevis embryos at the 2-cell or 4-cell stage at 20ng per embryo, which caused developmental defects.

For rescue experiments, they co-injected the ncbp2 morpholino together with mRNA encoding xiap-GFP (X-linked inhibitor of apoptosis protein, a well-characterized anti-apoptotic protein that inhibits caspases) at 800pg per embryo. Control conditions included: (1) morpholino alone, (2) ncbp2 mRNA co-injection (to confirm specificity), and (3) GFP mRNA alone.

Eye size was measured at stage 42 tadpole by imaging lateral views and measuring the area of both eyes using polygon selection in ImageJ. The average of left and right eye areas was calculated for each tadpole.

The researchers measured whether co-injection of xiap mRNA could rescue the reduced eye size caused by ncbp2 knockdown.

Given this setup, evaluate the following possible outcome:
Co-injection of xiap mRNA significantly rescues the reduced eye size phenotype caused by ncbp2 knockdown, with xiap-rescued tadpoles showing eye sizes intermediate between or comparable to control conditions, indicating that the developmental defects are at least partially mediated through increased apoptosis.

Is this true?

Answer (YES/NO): YES